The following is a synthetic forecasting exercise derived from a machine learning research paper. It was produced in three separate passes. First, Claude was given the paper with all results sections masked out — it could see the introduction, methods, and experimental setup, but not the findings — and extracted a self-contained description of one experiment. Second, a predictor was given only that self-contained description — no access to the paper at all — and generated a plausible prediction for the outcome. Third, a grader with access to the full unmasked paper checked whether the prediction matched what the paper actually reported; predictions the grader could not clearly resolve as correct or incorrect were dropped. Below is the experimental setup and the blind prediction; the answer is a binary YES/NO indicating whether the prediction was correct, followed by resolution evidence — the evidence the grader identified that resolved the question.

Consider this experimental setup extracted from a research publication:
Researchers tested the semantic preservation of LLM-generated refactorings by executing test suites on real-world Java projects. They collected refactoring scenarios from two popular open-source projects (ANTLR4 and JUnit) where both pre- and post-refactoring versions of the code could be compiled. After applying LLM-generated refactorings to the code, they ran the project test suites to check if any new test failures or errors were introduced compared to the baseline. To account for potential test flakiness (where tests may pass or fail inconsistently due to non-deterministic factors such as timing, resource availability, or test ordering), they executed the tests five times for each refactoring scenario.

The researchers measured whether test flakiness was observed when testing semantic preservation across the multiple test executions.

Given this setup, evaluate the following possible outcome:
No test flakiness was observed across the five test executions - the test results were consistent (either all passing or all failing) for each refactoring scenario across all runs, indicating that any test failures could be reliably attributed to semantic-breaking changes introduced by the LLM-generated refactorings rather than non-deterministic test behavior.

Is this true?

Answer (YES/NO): YES